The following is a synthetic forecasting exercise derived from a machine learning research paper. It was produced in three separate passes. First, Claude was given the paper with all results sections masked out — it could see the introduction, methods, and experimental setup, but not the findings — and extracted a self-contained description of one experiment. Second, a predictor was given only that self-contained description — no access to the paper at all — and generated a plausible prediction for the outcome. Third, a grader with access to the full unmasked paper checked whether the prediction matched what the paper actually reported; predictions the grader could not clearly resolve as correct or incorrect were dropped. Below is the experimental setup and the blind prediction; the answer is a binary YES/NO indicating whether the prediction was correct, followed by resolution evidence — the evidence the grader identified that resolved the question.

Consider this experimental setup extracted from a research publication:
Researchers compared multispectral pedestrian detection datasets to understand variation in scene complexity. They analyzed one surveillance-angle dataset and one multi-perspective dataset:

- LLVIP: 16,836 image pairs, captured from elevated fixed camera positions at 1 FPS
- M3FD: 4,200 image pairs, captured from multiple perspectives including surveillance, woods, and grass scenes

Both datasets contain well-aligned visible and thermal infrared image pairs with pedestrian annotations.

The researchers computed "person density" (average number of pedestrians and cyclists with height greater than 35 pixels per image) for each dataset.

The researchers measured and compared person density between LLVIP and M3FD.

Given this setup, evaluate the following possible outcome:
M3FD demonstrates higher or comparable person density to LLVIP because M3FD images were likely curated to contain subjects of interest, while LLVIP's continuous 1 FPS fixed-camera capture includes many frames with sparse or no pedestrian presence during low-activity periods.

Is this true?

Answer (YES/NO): NO